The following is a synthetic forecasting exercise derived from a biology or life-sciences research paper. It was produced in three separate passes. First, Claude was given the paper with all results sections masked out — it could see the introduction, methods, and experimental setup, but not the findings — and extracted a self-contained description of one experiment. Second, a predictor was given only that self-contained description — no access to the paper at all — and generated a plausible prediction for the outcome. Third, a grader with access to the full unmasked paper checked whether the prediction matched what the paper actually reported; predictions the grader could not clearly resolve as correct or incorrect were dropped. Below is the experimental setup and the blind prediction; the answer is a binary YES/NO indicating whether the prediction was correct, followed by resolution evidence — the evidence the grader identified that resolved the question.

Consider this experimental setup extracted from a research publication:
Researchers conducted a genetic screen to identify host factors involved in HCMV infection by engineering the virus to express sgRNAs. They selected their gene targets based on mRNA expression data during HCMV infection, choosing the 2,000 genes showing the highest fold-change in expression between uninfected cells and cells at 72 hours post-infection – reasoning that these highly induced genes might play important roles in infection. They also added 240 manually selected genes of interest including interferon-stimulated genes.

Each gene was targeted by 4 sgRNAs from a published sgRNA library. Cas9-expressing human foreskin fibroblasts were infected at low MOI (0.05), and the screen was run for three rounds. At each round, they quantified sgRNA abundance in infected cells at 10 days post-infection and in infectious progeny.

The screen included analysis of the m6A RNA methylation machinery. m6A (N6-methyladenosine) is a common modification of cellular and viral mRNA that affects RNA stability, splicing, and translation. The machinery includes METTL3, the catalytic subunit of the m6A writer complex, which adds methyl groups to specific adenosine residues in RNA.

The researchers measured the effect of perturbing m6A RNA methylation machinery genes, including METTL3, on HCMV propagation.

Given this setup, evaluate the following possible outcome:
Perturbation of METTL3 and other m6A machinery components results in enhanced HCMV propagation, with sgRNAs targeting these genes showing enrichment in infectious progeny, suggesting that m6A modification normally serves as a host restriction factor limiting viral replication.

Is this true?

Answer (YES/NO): NO